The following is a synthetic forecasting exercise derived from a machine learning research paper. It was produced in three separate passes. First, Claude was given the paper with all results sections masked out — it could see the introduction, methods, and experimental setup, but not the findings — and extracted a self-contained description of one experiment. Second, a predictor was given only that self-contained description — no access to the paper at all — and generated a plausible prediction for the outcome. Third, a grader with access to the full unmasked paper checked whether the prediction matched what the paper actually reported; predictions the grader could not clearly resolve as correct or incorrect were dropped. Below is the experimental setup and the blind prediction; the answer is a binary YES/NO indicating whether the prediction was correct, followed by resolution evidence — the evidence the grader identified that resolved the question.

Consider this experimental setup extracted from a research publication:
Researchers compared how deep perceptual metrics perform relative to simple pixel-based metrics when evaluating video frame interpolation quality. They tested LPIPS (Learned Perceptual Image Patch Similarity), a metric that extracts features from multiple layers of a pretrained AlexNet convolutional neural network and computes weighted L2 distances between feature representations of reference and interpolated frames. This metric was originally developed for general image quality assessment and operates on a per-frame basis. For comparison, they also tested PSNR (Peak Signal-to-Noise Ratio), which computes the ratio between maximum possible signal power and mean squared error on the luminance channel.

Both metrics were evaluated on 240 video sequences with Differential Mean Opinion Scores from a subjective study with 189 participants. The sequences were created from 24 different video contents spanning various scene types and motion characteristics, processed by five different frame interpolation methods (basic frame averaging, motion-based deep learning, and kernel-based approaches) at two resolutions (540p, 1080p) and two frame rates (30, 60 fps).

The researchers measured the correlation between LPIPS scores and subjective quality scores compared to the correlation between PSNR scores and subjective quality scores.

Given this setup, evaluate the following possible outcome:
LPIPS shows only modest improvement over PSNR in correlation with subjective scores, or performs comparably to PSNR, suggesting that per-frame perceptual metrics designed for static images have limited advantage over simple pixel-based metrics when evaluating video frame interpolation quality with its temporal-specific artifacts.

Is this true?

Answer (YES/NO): YES